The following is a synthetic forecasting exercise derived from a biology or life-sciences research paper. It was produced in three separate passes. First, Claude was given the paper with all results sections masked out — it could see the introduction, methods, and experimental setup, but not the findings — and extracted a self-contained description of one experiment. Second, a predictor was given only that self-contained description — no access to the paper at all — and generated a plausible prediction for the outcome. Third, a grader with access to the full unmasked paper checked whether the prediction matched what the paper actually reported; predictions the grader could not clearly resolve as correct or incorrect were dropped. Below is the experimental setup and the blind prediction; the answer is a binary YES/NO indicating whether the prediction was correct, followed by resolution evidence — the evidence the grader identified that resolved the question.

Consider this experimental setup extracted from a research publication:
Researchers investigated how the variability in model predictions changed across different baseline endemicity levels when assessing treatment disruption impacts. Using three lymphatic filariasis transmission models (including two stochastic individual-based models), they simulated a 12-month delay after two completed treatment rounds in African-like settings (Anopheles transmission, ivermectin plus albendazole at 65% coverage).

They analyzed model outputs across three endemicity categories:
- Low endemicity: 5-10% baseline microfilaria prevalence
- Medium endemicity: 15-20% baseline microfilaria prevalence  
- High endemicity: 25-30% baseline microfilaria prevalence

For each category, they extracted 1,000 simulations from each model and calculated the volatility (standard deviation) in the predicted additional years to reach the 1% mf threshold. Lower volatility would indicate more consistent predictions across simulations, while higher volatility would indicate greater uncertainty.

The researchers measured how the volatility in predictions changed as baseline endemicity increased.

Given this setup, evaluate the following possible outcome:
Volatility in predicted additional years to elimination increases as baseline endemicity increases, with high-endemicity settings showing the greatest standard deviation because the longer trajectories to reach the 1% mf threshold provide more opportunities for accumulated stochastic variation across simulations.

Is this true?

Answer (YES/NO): YES